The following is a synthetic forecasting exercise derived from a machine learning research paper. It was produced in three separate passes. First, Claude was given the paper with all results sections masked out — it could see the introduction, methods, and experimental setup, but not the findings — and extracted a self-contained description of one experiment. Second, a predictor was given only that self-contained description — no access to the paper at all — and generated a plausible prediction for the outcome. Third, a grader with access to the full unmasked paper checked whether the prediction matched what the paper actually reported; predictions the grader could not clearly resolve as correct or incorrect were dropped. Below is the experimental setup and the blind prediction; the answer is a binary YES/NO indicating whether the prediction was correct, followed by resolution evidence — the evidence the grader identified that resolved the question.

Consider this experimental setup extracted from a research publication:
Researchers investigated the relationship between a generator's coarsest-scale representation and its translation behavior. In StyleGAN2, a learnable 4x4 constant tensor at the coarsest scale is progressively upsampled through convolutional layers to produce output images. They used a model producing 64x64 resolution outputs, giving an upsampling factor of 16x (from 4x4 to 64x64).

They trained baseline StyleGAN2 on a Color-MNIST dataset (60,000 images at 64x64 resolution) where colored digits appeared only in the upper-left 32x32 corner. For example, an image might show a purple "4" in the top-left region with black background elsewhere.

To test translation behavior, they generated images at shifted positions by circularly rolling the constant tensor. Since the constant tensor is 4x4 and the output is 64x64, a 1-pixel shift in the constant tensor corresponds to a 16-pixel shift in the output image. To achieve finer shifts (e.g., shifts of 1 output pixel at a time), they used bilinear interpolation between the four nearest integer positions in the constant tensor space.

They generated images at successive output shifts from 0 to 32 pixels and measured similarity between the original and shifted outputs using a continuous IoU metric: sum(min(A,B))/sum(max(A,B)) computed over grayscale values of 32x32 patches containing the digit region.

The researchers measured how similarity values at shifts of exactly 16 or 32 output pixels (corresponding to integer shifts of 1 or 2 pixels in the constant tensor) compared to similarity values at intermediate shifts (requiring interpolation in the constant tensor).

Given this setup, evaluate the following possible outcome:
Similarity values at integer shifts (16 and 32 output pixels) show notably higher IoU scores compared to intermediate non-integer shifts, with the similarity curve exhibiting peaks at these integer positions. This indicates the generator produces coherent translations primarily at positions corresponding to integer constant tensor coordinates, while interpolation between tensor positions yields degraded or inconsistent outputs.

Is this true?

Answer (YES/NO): YES